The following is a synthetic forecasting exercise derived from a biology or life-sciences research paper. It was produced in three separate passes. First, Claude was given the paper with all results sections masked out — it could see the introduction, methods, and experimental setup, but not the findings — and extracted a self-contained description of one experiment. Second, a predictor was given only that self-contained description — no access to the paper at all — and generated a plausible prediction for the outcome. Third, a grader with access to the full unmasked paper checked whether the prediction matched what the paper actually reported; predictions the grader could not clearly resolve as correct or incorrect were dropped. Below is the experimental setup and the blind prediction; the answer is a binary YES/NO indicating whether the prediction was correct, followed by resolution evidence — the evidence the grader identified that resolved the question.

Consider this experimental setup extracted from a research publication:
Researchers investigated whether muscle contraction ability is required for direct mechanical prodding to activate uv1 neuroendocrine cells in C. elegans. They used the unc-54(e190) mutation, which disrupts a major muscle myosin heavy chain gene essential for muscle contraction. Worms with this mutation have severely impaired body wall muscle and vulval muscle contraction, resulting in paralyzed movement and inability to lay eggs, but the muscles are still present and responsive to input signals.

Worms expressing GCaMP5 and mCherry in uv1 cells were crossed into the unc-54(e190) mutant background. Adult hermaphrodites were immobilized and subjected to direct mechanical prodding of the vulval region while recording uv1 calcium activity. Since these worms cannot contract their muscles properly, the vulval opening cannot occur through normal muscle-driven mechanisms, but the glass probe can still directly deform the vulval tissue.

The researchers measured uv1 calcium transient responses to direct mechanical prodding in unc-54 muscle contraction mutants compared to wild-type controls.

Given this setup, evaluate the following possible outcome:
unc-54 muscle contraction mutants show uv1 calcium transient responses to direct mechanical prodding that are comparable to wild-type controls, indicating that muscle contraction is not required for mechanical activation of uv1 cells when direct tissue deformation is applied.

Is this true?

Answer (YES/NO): YES